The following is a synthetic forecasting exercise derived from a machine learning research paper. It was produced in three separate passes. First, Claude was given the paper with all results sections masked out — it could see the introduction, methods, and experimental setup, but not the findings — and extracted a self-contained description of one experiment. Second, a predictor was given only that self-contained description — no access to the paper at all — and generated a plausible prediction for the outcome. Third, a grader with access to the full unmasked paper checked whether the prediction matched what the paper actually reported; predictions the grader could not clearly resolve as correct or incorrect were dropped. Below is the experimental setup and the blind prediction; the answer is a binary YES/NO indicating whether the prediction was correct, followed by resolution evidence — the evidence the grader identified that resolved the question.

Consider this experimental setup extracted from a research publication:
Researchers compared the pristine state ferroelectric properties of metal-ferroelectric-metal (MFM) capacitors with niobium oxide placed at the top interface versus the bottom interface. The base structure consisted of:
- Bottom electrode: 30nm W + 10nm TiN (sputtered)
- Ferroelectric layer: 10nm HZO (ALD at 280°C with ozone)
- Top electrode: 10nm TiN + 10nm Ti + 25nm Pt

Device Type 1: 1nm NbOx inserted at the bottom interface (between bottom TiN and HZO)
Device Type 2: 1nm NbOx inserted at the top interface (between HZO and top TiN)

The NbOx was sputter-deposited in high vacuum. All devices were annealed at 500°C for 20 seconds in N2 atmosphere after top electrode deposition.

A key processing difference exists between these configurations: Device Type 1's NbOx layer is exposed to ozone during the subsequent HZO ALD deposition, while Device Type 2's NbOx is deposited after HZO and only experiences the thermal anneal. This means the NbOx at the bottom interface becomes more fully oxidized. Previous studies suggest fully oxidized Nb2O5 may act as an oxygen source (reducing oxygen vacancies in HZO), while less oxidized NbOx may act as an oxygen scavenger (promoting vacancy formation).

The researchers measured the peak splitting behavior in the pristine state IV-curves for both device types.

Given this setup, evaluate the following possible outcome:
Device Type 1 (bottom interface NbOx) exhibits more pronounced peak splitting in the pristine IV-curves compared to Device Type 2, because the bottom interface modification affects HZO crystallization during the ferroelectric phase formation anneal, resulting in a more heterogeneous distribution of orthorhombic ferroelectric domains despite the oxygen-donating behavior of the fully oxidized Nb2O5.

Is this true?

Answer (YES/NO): NO